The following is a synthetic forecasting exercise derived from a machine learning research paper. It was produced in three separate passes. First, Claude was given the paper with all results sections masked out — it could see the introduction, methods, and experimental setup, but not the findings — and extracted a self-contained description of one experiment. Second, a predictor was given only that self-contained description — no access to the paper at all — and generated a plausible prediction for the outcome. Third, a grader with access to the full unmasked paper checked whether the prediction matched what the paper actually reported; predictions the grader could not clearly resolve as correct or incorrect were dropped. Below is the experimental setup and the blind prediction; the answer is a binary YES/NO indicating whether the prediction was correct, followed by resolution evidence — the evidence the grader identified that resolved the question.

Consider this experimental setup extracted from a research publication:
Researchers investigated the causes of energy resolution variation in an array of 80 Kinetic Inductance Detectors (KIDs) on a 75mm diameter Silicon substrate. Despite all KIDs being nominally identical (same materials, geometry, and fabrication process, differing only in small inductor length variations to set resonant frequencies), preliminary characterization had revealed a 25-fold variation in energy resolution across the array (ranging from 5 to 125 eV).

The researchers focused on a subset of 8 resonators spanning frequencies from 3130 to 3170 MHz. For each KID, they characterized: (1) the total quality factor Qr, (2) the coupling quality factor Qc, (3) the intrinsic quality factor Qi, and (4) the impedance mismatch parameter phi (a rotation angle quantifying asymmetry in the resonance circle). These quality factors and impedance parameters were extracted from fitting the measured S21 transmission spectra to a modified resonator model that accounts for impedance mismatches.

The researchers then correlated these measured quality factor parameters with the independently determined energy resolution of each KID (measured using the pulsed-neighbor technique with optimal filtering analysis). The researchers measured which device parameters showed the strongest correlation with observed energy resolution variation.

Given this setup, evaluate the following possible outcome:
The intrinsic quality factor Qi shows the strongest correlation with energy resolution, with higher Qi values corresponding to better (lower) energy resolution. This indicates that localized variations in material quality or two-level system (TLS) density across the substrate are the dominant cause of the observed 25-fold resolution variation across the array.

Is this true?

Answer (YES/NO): NO